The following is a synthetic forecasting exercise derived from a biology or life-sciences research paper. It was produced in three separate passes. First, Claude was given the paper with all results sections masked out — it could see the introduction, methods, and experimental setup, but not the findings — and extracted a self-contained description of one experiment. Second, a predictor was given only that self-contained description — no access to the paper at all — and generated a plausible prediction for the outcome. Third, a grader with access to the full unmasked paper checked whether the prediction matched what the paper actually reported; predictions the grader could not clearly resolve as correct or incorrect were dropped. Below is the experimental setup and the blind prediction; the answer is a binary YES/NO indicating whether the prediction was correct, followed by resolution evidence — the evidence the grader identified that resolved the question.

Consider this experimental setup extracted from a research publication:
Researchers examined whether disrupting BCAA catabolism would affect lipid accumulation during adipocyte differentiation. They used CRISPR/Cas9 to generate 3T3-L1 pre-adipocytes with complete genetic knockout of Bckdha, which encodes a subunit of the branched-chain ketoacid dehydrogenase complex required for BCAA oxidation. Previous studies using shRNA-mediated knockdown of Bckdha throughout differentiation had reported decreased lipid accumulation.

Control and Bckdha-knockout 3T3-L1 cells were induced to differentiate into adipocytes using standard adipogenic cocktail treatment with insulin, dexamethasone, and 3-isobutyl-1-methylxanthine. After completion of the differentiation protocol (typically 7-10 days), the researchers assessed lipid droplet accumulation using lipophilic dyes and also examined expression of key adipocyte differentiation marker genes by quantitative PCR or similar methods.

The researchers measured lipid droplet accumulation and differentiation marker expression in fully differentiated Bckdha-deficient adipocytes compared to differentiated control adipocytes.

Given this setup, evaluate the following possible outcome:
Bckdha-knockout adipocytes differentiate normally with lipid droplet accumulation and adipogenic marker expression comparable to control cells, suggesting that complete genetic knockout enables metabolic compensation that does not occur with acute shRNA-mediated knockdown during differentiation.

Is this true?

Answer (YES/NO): YES